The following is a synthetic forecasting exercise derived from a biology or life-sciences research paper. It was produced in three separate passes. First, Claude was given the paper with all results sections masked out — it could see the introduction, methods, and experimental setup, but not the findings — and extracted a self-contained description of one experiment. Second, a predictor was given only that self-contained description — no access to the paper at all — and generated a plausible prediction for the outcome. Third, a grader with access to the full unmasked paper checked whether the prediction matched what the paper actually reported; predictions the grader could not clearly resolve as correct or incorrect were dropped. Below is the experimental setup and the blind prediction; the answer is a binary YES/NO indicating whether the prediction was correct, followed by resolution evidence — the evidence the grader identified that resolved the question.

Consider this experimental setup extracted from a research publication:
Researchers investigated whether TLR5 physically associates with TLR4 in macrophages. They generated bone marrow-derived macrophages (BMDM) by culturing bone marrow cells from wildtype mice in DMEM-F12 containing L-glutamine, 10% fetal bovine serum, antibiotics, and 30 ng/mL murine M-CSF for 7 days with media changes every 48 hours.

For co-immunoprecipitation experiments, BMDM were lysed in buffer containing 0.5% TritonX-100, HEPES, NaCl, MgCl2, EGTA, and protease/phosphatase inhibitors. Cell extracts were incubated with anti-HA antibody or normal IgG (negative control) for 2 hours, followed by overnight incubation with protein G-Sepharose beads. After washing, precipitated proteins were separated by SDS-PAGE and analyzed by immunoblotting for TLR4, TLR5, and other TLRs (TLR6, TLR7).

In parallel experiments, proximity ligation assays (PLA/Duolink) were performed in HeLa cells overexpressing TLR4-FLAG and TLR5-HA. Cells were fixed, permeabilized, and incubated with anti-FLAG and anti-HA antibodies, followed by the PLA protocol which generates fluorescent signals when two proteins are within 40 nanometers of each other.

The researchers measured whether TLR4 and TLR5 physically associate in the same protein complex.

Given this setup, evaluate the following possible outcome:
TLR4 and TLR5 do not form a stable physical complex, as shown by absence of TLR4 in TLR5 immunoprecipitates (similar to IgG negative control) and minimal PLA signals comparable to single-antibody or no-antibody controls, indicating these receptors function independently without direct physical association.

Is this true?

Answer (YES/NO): NO